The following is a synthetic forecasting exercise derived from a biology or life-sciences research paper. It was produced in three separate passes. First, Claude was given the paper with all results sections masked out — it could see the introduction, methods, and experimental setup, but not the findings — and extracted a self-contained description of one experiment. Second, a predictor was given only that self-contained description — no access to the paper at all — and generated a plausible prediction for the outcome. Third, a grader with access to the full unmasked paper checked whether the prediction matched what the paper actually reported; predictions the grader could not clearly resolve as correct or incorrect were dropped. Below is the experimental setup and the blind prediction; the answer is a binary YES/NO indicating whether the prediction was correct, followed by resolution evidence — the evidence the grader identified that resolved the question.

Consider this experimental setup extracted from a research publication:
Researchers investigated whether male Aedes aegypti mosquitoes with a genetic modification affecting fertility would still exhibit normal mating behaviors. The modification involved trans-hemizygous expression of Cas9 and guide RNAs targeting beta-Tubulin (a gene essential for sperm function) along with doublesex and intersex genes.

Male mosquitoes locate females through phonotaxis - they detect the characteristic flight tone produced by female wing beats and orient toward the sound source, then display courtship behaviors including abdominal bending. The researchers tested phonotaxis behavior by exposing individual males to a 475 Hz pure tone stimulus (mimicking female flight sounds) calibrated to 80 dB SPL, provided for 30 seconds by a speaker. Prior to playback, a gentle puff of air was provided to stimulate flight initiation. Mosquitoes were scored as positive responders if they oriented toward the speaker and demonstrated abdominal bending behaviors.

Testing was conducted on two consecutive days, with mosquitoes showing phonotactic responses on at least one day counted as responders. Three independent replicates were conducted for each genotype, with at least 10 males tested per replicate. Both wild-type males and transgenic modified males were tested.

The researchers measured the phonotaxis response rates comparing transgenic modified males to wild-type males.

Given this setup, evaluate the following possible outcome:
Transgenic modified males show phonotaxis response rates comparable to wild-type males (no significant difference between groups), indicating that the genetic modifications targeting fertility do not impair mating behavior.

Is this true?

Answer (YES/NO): YES